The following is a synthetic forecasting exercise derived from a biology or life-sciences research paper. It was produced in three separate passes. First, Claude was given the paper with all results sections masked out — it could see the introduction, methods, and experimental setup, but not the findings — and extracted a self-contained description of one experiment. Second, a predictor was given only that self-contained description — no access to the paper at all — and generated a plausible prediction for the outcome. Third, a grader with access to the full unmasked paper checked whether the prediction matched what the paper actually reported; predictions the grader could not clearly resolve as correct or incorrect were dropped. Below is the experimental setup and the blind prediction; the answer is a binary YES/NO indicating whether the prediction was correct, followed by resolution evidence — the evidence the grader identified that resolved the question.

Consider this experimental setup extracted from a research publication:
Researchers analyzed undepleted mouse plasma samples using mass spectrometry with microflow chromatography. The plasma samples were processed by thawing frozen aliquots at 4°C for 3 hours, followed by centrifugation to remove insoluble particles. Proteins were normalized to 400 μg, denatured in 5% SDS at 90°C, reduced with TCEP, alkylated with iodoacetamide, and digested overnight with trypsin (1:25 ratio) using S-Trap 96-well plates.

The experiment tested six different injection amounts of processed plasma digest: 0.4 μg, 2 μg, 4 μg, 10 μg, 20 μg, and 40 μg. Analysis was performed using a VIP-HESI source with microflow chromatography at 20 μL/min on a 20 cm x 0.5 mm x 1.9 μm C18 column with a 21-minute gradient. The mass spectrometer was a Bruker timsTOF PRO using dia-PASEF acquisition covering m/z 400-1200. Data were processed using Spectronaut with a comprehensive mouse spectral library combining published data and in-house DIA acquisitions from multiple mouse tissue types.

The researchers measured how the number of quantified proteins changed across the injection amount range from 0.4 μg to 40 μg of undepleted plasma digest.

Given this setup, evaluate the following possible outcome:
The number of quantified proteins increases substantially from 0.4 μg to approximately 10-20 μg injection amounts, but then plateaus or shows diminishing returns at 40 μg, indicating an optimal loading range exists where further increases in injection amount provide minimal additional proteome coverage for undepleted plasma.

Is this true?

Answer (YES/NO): YES